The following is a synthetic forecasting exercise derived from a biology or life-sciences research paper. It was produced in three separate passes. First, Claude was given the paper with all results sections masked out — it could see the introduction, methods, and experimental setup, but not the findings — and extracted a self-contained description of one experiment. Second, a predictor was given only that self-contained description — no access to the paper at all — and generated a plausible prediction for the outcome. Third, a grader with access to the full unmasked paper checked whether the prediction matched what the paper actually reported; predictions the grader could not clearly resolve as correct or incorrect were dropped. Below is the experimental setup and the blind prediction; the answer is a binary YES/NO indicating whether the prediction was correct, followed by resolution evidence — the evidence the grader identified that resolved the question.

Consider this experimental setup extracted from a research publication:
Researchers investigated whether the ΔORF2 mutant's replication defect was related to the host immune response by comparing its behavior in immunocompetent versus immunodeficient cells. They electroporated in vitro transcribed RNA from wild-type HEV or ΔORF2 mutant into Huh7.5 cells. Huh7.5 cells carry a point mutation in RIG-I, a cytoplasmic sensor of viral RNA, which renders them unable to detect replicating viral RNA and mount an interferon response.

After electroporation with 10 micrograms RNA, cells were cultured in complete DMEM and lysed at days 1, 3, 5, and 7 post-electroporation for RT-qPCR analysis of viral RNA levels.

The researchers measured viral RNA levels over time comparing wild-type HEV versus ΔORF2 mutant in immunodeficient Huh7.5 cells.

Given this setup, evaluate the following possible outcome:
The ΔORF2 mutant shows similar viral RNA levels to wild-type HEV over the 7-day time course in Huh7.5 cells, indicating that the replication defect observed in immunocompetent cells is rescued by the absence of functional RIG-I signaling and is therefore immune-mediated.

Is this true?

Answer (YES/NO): YES